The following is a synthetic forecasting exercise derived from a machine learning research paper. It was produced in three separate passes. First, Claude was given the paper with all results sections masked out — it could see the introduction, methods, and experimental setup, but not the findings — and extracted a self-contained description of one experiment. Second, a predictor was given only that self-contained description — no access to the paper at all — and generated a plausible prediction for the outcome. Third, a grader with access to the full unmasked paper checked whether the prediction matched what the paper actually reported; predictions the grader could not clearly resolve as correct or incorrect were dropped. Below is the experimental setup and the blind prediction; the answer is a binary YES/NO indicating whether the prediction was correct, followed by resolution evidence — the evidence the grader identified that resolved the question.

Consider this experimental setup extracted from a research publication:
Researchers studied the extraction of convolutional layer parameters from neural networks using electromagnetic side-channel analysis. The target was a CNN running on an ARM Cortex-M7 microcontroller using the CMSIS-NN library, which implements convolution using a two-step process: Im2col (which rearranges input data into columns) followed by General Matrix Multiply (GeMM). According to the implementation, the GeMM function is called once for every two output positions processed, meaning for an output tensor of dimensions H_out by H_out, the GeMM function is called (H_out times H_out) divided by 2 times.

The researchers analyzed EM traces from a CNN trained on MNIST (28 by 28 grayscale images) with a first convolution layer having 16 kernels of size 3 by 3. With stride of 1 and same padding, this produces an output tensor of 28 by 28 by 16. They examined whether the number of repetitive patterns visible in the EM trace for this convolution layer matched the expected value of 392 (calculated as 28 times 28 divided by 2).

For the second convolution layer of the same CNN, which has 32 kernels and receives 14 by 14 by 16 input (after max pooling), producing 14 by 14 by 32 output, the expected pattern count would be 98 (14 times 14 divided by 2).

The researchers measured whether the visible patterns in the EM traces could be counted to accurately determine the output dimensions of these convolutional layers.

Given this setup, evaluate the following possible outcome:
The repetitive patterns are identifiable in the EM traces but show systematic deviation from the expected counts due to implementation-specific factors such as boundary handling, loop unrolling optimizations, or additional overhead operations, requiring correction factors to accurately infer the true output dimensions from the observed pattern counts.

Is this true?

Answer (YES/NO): NO